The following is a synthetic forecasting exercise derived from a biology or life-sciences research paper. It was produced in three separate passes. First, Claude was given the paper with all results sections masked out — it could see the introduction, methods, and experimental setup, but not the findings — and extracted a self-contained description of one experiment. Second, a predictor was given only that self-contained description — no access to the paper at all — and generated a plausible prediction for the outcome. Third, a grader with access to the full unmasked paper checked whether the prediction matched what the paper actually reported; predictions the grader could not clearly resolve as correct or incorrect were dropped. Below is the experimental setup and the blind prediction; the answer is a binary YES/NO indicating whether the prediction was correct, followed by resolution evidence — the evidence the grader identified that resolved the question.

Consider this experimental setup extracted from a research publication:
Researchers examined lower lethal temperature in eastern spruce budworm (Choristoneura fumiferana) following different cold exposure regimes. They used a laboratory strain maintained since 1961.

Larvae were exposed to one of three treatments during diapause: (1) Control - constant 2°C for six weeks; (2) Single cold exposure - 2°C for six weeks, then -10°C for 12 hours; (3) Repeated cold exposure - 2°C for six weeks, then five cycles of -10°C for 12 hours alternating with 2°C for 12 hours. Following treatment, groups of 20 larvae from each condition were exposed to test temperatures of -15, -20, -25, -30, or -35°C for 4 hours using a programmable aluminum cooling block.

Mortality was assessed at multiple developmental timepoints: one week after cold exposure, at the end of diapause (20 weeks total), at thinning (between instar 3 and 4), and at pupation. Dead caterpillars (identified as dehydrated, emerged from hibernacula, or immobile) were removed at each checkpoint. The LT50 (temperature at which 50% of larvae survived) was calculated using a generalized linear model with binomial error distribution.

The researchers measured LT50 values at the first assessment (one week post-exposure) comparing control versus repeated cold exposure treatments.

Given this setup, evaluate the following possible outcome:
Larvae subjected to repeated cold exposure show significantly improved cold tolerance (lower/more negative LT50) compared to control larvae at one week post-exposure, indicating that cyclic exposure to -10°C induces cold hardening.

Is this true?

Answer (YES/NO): YES